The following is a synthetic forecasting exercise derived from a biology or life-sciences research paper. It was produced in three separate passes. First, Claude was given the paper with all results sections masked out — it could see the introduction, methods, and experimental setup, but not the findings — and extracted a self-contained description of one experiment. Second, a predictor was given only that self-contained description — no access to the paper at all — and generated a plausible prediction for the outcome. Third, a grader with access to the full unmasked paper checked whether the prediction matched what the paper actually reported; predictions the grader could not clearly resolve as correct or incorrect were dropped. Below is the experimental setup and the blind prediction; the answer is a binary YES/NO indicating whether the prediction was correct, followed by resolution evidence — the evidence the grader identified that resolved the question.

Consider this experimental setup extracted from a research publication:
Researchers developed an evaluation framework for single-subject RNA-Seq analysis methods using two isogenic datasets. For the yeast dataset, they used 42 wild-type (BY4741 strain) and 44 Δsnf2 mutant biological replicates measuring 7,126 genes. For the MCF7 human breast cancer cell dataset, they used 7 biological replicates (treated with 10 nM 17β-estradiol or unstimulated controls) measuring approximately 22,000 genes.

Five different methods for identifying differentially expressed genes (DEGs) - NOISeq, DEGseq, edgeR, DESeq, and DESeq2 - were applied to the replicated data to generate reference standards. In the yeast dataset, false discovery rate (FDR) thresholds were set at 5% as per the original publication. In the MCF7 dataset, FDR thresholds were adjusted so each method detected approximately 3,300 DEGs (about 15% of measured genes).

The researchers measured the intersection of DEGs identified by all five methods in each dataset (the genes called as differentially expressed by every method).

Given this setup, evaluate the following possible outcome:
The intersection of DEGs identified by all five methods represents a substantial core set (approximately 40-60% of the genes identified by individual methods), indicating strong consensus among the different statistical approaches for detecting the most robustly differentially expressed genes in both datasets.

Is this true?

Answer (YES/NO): NO